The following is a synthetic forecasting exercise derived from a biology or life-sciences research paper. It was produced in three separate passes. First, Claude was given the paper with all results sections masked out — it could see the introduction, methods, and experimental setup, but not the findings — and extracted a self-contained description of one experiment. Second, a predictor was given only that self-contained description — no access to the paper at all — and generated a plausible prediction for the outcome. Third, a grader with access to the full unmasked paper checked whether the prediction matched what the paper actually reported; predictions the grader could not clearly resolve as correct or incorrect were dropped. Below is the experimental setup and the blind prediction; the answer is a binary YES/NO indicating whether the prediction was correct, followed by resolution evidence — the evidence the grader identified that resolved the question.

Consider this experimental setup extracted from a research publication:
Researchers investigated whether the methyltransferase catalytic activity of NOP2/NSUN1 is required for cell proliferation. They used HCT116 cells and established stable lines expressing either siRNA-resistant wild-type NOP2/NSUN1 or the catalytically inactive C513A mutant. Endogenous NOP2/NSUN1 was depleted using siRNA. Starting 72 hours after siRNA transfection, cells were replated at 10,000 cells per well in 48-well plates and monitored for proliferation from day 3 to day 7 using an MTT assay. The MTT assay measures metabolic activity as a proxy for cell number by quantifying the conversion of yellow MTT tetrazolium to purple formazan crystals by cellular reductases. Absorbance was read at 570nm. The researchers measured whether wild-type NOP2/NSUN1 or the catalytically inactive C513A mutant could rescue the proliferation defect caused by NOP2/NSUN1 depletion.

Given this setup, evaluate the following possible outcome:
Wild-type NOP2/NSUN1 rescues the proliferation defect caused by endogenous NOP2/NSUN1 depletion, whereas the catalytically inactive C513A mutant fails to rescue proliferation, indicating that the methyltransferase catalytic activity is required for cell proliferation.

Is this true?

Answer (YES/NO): NO